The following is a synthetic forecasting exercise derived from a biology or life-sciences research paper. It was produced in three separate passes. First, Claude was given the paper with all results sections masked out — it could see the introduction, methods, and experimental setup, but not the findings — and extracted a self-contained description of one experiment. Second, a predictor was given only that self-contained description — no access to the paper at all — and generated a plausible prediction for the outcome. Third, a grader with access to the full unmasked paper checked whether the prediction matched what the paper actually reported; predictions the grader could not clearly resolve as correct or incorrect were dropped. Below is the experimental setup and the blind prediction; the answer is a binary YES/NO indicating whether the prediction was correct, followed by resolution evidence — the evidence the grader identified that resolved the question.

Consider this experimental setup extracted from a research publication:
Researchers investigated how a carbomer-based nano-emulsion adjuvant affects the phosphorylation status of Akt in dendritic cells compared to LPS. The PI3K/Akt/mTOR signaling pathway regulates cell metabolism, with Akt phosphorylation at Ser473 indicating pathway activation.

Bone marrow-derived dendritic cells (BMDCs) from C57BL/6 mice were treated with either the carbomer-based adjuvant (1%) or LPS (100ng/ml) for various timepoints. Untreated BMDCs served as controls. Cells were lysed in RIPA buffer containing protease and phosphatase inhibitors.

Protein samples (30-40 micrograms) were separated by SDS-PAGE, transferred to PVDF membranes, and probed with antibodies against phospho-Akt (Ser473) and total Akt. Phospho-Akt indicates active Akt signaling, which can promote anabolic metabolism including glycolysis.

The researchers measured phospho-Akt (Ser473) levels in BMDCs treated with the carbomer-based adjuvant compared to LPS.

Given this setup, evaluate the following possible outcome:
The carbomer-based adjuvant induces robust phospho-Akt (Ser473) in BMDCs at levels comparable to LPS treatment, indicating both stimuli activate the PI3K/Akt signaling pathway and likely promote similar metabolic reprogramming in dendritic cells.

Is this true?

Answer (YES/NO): NO